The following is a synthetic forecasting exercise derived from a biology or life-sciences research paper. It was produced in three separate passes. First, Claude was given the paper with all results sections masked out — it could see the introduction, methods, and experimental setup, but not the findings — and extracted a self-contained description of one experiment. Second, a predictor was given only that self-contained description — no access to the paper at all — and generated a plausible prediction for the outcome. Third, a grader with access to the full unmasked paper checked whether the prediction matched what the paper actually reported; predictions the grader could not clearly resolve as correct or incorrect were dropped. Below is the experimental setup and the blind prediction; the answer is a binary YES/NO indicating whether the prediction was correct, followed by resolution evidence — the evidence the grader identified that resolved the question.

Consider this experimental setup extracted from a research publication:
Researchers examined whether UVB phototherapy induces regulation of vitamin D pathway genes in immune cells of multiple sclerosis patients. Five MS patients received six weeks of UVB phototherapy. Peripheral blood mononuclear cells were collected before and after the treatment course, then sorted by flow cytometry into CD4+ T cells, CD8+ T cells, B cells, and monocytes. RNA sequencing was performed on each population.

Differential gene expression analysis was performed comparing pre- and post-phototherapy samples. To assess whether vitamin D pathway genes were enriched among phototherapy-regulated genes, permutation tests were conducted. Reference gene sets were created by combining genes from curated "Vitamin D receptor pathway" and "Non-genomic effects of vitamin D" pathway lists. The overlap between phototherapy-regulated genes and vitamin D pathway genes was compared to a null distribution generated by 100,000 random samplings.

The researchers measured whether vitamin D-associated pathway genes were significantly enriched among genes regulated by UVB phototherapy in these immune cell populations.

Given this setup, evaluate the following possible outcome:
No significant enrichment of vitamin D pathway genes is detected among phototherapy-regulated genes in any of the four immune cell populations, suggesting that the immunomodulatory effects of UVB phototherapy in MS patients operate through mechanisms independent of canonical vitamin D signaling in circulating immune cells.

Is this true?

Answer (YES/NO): NO